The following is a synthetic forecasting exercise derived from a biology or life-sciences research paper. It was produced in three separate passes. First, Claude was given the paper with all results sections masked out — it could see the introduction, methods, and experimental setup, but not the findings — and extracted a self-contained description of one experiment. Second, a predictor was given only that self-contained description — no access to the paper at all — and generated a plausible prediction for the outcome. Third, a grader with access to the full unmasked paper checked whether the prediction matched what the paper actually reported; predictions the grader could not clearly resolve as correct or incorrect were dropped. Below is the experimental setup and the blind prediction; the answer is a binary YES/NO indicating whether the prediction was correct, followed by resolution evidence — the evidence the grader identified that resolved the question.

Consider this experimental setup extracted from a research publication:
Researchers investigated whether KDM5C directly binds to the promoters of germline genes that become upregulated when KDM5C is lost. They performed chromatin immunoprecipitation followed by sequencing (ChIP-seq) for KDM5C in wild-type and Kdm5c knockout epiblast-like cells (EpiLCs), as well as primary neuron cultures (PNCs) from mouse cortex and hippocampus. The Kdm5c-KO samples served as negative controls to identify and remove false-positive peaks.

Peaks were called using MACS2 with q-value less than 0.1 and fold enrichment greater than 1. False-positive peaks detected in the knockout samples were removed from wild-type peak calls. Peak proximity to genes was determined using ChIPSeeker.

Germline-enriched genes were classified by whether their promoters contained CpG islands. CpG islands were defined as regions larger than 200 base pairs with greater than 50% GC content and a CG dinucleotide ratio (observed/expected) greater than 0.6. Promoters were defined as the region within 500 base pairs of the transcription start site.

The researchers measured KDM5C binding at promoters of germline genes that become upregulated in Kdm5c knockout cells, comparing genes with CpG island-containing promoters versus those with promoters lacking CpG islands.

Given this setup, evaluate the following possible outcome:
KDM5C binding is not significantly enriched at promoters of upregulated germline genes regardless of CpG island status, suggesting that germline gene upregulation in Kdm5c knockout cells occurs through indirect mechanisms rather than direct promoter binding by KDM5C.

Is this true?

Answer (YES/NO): NO